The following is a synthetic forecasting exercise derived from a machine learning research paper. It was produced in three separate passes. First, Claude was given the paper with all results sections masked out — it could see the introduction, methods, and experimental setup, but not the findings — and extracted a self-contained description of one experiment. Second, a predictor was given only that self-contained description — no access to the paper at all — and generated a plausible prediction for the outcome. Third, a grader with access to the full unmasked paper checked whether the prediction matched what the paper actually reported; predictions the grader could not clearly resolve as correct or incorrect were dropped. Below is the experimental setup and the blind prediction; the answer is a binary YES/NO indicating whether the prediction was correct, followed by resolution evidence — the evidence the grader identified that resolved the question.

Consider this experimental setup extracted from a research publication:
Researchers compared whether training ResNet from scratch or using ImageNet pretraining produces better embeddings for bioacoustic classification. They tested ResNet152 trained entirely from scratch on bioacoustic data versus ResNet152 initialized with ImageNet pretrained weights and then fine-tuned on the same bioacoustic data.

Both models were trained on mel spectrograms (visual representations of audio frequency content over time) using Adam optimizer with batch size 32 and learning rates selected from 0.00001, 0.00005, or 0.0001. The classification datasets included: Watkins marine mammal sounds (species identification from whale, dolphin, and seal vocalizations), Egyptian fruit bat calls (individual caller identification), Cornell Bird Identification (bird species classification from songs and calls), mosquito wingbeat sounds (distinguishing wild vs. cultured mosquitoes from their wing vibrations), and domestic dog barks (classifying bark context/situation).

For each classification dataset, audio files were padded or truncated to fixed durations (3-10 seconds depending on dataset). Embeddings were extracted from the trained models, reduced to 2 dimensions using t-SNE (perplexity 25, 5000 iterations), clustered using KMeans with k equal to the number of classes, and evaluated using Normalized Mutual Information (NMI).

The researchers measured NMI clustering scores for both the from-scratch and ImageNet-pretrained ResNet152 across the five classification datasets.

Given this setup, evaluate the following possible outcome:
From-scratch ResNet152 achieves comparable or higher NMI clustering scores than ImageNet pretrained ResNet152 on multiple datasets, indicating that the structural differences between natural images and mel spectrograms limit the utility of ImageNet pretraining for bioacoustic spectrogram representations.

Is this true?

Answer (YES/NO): NO